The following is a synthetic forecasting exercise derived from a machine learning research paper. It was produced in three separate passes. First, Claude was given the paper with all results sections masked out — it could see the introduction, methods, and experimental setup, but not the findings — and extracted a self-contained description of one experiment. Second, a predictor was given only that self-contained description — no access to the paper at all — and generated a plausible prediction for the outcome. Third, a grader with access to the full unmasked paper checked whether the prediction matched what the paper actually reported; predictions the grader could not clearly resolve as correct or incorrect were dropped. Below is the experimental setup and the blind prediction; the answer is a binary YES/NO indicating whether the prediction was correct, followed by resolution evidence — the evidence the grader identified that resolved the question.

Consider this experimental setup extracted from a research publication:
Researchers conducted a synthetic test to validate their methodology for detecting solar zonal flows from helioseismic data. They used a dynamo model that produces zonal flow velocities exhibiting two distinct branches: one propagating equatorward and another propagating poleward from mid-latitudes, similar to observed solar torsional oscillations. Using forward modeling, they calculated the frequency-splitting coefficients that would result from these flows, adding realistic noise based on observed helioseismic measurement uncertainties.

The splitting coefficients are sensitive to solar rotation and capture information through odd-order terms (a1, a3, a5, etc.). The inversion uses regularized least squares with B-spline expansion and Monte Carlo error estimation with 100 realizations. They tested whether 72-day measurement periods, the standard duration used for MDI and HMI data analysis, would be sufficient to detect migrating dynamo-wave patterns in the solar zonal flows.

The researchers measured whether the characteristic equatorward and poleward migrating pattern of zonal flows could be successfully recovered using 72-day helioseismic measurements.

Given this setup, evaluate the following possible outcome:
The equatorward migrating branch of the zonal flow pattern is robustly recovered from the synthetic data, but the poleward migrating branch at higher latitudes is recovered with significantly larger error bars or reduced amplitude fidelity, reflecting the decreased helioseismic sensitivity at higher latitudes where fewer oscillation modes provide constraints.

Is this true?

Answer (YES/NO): NO